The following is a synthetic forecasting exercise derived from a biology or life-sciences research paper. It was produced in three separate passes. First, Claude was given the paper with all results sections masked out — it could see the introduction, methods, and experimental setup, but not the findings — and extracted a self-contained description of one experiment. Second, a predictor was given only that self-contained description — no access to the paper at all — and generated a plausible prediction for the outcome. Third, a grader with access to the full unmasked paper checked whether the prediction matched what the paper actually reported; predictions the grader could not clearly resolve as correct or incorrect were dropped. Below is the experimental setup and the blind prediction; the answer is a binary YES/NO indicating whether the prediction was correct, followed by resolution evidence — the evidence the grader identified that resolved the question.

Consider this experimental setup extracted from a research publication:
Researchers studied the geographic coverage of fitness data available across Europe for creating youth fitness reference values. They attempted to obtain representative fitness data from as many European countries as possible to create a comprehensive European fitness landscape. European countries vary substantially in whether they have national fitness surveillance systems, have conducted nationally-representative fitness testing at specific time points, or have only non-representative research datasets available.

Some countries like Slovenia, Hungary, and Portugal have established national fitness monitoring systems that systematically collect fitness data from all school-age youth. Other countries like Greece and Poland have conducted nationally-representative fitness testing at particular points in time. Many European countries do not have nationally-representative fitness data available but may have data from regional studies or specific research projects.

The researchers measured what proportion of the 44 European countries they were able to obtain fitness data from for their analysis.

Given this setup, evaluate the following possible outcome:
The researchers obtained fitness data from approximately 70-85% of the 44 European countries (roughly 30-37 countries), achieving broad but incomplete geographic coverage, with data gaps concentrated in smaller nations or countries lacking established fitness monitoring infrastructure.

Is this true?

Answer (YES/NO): YES